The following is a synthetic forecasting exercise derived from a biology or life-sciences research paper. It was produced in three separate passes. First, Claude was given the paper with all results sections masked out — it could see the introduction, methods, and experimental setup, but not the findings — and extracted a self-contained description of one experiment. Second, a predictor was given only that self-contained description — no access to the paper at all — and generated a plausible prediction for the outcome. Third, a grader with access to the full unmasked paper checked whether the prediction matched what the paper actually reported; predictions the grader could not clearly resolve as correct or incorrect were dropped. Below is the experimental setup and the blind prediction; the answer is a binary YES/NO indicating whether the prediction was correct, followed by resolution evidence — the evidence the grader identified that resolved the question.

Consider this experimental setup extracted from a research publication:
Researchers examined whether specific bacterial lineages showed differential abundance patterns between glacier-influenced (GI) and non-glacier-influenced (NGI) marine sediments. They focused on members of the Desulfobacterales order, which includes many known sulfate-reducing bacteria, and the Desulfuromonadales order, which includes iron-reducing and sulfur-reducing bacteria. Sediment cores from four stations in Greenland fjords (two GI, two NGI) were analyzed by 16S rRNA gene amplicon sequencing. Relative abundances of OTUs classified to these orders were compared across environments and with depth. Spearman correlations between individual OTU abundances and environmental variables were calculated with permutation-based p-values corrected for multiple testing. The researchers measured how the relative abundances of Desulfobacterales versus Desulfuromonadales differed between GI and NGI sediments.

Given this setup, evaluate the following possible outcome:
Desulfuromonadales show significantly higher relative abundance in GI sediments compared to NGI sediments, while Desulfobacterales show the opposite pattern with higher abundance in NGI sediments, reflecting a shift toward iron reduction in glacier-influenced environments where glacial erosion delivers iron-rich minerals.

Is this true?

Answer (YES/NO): NO